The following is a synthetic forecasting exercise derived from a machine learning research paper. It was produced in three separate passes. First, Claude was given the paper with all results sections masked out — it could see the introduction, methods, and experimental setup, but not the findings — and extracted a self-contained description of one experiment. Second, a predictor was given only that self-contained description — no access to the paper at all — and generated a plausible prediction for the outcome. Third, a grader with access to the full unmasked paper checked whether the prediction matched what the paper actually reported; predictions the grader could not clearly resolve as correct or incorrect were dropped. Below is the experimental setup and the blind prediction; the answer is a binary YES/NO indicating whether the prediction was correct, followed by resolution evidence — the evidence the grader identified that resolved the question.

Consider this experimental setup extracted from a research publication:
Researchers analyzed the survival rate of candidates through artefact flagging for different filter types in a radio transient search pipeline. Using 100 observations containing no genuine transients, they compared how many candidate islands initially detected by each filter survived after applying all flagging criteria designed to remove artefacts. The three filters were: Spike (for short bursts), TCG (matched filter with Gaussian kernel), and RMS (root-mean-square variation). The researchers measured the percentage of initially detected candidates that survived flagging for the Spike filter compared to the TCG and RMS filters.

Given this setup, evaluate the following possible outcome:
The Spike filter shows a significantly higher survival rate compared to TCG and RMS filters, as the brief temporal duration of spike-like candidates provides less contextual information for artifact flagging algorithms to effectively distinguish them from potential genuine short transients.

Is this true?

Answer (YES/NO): YES